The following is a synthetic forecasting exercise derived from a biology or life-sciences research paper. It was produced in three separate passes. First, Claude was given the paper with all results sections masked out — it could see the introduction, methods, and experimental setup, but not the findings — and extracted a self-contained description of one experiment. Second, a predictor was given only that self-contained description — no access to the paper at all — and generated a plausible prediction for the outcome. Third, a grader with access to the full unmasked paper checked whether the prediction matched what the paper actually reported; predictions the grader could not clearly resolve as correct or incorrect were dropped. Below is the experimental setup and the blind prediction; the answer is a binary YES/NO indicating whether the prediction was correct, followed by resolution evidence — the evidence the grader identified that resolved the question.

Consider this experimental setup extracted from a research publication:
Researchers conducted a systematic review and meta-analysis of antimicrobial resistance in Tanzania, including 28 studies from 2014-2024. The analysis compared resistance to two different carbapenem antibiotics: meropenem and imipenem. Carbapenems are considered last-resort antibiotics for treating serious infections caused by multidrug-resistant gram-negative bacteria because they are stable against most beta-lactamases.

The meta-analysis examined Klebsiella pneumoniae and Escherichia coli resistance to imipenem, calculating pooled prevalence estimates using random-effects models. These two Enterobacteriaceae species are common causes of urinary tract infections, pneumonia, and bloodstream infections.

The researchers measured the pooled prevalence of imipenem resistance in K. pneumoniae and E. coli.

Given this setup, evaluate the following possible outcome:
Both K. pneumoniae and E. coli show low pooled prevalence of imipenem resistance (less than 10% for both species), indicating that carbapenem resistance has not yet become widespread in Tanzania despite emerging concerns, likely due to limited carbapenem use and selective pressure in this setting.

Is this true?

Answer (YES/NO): YES